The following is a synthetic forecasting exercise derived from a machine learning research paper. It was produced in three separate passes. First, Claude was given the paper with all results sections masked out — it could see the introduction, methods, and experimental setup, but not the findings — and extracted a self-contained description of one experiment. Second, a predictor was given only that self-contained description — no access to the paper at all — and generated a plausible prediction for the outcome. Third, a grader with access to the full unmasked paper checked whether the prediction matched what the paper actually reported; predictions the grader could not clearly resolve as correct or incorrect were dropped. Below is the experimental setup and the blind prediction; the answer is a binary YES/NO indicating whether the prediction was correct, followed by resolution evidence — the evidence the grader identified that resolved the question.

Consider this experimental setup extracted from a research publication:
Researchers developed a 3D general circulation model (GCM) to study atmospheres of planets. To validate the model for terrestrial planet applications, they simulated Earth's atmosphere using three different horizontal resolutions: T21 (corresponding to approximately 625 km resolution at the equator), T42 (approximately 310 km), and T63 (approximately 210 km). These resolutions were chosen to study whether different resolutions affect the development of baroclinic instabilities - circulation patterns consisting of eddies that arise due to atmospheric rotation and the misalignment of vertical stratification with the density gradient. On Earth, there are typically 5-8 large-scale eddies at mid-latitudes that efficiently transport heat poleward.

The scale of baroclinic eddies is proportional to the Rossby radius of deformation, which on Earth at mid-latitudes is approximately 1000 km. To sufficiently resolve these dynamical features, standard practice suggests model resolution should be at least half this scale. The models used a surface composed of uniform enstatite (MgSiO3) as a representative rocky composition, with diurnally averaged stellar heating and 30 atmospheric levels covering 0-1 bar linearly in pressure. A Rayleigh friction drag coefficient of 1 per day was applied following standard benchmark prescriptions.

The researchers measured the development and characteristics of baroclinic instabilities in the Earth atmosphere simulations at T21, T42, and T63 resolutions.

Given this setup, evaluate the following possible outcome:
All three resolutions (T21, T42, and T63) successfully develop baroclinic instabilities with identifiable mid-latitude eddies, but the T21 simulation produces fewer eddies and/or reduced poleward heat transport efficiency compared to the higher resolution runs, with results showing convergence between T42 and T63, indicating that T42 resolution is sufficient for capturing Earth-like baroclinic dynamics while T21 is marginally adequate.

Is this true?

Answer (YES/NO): NO